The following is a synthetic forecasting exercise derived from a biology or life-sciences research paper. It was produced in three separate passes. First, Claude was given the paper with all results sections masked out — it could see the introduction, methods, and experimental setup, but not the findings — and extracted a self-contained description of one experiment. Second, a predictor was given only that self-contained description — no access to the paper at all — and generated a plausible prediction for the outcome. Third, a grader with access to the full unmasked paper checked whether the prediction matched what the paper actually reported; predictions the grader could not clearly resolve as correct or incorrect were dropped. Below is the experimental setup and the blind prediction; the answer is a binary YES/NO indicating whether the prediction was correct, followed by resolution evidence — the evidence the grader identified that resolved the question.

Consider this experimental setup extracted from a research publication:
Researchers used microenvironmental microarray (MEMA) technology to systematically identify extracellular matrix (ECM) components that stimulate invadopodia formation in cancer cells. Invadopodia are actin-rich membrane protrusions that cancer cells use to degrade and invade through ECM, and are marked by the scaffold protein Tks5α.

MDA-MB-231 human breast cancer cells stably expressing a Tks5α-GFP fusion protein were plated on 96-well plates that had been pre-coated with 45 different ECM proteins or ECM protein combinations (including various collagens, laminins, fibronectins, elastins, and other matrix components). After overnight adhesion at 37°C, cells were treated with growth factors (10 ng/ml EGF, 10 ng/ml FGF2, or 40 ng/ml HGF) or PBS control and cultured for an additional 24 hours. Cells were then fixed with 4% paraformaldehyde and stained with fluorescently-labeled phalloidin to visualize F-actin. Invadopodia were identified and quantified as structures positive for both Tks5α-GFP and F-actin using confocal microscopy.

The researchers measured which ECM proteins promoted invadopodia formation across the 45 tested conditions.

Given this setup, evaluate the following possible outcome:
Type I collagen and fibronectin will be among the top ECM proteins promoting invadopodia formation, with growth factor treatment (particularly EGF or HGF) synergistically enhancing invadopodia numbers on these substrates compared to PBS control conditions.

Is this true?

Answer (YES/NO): NO